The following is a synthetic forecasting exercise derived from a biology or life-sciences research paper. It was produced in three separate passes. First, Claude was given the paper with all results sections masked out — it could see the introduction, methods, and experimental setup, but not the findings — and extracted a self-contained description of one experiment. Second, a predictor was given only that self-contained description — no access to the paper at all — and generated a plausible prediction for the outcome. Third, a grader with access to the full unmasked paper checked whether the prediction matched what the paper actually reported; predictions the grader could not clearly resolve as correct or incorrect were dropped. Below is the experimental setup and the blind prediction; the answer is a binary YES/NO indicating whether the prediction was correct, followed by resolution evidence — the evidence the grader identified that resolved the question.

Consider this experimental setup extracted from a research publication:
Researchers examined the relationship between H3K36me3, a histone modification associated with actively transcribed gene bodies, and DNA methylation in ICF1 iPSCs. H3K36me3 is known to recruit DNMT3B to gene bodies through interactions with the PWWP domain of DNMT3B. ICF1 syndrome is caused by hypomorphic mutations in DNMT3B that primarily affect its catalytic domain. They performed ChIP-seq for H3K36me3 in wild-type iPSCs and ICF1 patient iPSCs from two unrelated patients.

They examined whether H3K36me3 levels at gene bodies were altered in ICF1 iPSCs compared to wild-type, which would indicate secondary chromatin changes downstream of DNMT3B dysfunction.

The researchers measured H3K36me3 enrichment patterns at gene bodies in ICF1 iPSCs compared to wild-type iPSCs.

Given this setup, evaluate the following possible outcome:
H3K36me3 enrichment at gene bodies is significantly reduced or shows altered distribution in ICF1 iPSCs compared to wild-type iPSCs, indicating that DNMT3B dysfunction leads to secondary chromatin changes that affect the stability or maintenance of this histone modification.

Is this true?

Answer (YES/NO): NO